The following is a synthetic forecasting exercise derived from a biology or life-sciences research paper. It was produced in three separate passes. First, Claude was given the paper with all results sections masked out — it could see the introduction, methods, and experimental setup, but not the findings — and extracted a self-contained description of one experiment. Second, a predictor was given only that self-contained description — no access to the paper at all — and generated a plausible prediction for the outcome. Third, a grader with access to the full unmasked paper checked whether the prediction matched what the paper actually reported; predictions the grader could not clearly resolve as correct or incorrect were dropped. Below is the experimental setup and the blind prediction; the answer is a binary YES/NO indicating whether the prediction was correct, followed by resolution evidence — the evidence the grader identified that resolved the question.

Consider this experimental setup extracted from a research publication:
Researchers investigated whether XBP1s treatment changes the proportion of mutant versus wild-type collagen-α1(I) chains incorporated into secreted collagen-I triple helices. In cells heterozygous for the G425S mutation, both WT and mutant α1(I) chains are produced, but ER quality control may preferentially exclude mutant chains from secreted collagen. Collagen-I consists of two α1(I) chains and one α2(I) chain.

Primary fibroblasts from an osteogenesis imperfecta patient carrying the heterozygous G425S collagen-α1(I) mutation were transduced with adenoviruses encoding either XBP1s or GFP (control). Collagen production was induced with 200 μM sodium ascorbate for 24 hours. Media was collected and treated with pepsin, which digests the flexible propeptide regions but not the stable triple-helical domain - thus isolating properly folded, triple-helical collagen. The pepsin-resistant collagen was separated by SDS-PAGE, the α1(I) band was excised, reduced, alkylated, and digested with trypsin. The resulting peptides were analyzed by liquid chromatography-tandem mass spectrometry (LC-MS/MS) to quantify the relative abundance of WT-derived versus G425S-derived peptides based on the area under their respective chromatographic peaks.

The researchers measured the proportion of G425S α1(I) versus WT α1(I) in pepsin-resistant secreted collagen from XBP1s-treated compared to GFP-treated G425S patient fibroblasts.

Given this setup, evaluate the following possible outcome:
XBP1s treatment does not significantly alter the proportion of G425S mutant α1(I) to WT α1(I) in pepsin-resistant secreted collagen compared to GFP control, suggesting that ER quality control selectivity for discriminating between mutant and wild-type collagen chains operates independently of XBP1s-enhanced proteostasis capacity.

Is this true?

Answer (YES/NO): NO